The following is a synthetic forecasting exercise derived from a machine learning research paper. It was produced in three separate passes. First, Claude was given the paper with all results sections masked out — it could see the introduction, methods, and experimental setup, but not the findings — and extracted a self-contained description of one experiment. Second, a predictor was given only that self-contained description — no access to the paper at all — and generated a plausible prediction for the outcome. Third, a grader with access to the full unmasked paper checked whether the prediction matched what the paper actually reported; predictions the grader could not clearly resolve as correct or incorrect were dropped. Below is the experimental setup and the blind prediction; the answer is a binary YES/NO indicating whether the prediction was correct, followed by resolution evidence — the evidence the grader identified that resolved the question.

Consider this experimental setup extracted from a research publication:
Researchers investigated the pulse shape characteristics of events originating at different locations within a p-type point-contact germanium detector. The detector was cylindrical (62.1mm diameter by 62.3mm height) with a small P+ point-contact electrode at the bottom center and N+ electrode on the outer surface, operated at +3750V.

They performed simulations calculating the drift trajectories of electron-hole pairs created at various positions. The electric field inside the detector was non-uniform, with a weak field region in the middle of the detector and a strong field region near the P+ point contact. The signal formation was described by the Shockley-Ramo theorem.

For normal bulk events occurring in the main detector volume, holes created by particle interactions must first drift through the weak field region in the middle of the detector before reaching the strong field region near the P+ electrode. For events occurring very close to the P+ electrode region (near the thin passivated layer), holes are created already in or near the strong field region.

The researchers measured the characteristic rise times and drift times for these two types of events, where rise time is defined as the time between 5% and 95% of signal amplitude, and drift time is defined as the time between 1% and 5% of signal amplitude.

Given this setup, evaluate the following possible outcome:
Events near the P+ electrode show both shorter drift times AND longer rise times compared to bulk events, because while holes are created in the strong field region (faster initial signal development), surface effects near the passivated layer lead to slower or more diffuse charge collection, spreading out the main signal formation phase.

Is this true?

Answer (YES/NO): NO